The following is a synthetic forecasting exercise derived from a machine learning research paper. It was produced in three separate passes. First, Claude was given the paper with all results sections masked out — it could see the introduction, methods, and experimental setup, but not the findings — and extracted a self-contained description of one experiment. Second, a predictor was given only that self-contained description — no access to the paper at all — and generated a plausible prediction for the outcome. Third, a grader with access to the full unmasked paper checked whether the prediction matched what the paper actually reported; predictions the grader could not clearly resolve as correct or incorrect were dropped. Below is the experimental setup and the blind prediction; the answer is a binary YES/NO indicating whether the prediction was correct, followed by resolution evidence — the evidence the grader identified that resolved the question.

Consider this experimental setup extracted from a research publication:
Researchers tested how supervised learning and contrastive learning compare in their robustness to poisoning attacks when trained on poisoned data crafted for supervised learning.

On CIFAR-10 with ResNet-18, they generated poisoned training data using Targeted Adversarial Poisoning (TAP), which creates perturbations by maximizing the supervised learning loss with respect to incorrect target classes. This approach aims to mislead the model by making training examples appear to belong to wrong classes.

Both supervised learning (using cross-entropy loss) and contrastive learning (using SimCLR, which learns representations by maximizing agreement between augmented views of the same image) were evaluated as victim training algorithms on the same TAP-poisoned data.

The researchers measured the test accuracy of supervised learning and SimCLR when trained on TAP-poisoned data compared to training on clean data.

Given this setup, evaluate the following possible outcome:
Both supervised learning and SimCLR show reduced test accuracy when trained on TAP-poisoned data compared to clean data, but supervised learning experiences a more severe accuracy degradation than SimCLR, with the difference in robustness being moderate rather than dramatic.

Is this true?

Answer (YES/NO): NO